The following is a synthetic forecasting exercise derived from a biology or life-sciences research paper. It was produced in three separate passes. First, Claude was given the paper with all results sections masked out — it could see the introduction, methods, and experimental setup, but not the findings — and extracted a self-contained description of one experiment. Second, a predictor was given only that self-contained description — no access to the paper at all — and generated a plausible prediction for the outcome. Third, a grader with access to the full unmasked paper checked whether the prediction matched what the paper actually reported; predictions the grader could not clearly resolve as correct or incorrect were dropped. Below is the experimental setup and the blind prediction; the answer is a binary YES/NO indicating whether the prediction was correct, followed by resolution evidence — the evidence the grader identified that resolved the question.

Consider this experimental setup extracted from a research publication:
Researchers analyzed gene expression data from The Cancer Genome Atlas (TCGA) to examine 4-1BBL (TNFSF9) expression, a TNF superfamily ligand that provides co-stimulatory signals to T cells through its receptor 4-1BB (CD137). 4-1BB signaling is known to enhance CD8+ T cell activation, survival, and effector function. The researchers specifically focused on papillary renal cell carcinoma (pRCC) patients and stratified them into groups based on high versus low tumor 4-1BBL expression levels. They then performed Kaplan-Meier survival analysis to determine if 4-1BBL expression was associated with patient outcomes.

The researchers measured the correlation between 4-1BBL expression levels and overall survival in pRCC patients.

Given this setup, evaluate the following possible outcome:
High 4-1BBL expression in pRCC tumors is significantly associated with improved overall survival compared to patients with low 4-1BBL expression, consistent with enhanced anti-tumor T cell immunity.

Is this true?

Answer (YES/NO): NO